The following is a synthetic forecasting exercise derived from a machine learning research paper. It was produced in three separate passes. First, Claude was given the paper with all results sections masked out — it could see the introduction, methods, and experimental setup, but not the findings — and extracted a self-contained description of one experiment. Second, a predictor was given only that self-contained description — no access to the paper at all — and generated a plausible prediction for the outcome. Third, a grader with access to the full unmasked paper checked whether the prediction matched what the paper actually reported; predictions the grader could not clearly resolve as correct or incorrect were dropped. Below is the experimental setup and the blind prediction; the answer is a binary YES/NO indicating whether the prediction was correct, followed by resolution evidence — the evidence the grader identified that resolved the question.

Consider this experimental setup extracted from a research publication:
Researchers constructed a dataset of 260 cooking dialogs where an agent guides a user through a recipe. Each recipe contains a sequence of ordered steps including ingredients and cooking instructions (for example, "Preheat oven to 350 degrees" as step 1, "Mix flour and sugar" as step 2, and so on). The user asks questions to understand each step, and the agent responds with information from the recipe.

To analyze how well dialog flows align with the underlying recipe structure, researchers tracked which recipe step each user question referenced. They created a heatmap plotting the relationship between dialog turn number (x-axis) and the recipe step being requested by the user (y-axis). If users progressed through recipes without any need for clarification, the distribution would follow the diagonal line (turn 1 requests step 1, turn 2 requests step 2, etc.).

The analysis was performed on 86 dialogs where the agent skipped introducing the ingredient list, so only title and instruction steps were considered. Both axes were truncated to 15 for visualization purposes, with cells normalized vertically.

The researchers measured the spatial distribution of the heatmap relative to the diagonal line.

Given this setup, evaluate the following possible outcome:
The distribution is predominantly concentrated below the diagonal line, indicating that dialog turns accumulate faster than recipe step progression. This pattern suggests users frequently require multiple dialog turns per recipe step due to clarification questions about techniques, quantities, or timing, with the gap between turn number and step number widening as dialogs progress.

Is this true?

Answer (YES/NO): YES